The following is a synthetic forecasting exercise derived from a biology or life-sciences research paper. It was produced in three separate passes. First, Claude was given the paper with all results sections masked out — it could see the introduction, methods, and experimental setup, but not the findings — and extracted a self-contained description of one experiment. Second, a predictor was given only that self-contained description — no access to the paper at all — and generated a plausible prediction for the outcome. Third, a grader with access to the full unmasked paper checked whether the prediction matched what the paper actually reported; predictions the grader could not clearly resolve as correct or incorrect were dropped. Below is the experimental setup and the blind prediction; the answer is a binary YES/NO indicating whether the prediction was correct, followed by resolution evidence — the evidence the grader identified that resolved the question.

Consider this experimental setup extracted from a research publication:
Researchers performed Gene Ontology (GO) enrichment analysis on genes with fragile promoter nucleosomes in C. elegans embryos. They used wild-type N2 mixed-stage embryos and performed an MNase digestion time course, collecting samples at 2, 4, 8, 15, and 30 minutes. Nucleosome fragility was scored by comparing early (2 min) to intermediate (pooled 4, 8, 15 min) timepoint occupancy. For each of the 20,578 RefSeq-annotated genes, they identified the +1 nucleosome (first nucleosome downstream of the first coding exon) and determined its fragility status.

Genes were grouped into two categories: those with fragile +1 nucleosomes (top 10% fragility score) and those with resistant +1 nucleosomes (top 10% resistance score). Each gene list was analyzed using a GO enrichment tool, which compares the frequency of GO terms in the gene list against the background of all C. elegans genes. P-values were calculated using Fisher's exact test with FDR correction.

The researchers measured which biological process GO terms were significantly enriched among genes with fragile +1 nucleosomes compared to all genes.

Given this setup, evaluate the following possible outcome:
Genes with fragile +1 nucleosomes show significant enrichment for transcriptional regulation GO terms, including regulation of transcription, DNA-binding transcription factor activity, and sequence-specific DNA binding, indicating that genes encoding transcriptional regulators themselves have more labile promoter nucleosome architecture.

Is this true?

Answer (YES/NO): NO